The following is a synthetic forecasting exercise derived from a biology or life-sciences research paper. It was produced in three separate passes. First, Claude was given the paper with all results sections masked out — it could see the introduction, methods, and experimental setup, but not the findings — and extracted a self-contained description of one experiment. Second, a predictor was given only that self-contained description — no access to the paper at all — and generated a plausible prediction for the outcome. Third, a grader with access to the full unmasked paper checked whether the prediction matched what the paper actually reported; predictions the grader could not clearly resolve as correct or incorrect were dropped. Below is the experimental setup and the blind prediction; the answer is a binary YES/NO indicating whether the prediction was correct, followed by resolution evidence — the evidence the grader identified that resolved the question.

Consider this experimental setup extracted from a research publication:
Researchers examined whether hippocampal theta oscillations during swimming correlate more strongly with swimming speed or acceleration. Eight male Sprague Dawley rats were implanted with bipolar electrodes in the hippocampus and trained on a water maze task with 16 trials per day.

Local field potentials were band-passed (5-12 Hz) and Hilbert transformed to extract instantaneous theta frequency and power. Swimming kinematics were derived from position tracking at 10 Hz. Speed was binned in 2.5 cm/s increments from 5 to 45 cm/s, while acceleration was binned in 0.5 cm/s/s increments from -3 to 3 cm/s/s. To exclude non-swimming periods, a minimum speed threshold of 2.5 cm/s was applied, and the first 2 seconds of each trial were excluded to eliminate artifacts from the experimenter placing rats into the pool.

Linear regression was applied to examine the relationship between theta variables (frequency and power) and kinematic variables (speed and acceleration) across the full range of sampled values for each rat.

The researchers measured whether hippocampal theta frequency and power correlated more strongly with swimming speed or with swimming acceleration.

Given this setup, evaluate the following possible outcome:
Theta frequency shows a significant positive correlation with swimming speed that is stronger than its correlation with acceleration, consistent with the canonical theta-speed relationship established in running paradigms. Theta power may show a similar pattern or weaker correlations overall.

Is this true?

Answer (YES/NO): YES